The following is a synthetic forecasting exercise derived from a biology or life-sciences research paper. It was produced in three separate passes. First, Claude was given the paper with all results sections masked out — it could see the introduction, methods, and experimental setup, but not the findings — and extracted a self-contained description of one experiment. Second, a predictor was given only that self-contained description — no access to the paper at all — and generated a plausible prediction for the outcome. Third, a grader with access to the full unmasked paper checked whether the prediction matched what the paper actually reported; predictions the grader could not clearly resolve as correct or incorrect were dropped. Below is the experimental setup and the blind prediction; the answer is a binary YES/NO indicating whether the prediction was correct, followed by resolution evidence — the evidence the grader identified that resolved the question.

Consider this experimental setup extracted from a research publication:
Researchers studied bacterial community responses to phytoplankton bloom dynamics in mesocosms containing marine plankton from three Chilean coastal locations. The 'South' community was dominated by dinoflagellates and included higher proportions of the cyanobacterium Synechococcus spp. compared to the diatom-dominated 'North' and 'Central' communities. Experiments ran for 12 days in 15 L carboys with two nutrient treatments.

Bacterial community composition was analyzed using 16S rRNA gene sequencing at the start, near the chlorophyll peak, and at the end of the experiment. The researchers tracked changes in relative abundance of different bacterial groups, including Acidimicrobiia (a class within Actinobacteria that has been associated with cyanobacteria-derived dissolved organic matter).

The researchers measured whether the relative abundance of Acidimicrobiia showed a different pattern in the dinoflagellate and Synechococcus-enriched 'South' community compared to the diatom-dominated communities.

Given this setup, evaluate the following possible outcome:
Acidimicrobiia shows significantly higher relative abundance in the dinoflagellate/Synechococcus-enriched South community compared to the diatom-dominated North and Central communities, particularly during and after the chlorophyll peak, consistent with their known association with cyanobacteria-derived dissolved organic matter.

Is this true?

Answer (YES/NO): NO